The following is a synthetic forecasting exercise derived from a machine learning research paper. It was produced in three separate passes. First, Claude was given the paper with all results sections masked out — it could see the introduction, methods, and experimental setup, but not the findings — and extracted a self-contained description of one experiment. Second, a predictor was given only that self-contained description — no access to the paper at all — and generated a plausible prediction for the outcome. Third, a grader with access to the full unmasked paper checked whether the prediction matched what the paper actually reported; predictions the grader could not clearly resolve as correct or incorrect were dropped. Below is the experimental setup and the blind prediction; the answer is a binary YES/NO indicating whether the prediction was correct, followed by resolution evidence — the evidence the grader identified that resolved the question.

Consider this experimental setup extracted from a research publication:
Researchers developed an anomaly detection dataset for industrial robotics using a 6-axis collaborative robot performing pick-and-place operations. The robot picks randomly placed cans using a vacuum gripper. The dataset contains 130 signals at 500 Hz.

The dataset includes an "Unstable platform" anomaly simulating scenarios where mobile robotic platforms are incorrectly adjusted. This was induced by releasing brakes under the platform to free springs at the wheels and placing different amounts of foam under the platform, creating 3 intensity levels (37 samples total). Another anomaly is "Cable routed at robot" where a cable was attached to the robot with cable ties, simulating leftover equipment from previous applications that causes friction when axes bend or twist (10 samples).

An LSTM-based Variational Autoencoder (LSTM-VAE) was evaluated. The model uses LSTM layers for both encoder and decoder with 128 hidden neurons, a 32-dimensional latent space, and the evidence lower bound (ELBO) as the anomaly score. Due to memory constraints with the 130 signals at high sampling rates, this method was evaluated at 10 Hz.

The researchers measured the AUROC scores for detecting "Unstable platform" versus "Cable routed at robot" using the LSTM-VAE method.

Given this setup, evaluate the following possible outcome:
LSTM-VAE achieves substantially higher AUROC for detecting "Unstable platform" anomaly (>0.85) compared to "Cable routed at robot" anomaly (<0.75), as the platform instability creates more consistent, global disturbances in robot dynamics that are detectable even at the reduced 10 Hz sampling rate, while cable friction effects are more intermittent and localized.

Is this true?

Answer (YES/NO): NO